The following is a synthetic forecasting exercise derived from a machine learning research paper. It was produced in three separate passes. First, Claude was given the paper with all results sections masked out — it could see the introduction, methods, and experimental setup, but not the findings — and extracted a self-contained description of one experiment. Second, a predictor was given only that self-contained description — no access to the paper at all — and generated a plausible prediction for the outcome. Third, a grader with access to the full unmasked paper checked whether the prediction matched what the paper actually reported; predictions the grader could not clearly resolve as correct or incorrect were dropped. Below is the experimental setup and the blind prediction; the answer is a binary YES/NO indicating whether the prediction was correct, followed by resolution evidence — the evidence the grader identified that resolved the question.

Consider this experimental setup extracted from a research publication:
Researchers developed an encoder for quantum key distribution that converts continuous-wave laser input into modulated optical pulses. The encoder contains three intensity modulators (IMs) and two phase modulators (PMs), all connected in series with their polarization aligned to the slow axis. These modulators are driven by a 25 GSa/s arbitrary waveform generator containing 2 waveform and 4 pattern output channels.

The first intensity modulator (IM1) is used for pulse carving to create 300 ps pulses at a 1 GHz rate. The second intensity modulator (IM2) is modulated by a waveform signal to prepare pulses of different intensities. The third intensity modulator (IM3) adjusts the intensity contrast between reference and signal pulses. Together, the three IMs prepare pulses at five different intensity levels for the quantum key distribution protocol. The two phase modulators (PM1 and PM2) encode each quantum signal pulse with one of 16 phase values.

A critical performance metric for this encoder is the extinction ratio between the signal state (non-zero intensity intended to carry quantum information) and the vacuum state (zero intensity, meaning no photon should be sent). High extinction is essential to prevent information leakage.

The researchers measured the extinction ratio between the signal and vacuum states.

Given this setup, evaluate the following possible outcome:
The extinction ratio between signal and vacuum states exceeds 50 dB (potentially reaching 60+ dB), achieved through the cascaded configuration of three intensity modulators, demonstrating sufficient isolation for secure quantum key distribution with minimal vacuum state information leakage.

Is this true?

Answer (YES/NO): NO